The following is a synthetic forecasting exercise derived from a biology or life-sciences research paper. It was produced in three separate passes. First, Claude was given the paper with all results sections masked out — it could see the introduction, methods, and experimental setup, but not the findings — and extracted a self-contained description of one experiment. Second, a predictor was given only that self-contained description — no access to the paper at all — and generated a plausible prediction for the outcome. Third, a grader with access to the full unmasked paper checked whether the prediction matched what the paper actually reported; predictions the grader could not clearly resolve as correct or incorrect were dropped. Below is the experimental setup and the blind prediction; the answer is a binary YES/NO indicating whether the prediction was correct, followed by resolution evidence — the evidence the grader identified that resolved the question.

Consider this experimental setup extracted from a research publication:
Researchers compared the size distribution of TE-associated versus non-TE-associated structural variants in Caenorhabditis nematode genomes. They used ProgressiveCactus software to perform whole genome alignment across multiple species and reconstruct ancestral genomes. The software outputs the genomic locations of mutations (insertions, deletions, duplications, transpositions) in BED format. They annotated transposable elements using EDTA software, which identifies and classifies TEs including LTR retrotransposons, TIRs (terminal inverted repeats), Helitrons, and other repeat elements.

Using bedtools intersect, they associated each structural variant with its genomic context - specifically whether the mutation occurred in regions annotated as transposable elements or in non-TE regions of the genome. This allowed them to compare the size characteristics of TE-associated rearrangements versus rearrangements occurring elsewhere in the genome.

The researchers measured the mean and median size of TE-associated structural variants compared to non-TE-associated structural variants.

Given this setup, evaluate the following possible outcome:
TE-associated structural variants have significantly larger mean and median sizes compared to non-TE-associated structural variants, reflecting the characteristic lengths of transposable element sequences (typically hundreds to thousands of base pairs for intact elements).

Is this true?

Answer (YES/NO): YES